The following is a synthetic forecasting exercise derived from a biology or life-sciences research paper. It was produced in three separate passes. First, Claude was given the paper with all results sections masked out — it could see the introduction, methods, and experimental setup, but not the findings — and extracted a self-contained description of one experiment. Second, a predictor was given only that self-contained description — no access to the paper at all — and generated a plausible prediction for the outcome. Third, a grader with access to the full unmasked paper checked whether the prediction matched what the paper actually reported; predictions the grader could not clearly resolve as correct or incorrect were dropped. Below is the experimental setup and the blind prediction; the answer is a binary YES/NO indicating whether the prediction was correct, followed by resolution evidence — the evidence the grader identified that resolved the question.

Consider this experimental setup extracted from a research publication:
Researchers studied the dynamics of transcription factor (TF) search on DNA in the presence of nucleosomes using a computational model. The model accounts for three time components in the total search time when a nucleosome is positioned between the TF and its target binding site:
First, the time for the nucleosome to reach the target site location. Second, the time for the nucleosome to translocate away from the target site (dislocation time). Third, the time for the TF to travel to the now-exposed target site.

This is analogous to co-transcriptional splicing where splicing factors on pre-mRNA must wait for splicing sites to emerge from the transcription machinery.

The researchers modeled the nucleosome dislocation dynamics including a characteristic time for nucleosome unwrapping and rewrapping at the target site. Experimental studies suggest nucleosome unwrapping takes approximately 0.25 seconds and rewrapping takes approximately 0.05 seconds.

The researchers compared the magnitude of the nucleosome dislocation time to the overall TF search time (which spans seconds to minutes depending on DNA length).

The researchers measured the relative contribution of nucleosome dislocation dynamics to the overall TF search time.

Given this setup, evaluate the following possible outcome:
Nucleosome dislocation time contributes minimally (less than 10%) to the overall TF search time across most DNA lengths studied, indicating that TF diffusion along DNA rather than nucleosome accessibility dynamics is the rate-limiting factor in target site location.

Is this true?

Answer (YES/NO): YES